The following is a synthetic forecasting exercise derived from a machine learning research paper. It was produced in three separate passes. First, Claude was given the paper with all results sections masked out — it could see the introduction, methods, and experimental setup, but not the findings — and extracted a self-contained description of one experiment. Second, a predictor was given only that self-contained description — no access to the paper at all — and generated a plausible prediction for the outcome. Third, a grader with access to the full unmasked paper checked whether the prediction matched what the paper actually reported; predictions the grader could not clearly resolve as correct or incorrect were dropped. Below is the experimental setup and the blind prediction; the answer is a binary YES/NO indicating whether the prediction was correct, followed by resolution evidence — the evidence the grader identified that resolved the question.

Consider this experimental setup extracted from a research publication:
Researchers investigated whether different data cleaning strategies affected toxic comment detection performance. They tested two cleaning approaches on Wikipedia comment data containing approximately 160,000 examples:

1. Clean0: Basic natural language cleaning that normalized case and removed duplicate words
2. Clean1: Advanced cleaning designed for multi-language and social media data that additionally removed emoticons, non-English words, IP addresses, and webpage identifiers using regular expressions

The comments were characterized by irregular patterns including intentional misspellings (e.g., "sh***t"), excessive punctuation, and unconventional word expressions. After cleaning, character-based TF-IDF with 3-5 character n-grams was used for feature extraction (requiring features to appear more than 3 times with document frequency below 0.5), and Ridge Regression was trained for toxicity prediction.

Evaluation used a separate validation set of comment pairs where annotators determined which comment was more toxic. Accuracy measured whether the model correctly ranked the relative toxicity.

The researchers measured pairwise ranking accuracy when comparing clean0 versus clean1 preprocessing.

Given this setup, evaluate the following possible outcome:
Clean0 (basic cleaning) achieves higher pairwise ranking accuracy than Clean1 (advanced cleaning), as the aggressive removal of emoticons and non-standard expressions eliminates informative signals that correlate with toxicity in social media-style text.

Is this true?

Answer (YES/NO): YES